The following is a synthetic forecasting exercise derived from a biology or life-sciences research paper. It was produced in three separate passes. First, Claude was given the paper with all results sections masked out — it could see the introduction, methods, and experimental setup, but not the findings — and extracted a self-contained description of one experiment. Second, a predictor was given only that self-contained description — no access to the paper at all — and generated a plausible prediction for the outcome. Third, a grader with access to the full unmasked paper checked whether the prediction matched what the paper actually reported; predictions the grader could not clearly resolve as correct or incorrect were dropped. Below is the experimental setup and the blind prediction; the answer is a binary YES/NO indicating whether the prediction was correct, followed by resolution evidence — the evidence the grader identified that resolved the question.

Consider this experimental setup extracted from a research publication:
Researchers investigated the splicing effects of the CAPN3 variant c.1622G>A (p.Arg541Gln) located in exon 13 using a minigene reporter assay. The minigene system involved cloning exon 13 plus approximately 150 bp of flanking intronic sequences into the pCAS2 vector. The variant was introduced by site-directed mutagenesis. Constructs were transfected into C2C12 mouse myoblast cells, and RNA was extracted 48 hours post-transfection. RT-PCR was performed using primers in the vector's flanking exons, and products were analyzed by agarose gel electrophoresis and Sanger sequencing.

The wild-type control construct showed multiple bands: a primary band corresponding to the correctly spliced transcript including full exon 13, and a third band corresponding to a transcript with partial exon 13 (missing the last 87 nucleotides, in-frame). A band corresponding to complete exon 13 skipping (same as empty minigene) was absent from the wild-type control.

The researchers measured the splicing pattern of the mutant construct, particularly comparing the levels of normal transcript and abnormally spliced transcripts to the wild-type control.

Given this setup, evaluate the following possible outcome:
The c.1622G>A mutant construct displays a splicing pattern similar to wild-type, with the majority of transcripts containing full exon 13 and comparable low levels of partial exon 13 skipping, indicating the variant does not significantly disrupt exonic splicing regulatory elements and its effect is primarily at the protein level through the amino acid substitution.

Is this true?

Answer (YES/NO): NO